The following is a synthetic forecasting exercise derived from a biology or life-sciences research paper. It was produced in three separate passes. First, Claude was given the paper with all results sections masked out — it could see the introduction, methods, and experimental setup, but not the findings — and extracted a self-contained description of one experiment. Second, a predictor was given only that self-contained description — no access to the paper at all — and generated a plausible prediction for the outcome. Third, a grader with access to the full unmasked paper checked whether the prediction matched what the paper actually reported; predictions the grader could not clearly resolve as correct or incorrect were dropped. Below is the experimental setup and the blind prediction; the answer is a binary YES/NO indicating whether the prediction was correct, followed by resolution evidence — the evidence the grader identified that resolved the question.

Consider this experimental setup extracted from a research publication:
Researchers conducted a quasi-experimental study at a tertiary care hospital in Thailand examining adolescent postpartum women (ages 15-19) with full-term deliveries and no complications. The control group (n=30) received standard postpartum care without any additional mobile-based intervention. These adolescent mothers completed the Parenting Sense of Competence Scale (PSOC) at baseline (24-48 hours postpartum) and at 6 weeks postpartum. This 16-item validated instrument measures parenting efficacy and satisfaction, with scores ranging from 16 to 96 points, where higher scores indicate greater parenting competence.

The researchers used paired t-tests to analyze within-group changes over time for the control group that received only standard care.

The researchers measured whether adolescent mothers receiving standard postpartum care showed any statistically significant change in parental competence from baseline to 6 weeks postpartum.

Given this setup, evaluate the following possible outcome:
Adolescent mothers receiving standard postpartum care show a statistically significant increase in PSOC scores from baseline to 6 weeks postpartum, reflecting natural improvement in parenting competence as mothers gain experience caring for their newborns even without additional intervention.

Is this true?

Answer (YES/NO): NO